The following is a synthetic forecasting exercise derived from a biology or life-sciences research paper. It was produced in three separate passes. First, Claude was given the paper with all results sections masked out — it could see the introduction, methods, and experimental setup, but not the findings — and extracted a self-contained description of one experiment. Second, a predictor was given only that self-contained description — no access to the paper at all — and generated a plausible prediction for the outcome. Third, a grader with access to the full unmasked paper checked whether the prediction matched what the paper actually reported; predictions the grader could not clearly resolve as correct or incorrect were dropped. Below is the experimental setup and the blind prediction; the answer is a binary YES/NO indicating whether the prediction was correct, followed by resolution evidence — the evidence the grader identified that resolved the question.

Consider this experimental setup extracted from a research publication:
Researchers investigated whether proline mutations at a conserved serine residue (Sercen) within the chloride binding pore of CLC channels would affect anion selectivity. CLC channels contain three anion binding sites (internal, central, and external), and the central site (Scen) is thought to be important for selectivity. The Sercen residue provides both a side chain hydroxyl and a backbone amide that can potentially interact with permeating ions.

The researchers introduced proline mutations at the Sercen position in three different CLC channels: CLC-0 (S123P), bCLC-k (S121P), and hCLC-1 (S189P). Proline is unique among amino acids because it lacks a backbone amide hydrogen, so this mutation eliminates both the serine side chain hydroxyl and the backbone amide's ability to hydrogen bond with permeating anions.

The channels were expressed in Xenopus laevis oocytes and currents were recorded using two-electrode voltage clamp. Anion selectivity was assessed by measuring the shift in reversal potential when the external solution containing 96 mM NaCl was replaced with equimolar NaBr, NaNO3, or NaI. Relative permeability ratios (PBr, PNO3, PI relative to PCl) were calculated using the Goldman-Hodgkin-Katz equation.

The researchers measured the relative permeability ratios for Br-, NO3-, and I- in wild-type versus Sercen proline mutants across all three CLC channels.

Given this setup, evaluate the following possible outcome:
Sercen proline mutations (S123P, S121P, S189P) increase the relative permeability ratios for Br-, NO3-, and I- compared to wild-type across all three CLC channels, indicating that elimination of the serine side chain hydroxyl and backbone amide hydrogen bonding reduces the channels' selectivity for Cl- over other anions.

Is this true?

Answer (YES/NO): NO